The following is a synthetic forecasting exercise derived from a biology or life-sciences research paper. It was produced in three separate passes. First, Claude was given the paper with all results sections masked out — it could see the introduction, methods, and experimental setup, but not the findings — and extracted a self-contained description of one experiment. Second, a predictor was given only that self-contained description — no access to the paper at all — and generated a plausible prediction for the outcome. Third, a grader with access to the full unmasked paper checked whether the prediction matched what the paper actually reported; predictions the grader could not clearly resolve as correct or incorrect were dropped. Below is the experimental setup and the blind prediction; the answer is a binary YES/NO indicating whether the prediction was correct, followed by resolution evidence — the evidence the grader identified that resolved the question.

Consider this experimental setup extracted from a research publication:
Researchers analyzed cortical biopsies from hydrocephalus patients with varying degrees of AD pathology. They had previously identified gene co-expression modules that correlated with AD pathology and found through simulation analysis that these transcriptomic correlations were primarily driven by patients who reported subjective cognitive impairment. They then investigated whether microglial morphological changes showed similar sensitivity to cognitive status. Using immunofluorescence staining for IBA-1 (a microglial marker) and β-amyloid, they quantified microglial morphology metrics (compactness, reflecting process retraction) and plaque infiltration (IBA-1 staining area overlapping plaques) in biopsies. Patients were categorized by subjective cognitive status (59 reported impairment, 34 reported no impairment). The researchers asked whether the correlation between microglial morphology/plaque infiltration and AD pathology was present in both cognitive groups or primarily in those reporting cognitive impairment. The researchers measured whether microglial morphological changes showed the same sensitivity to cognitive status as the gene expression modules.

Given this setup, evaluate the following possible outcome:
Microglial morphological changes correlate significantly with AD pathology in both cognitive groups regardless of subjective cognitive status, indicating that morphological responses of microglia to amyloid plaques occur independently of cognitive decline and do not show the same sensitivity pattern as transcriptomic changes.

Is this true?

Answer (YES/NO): YES